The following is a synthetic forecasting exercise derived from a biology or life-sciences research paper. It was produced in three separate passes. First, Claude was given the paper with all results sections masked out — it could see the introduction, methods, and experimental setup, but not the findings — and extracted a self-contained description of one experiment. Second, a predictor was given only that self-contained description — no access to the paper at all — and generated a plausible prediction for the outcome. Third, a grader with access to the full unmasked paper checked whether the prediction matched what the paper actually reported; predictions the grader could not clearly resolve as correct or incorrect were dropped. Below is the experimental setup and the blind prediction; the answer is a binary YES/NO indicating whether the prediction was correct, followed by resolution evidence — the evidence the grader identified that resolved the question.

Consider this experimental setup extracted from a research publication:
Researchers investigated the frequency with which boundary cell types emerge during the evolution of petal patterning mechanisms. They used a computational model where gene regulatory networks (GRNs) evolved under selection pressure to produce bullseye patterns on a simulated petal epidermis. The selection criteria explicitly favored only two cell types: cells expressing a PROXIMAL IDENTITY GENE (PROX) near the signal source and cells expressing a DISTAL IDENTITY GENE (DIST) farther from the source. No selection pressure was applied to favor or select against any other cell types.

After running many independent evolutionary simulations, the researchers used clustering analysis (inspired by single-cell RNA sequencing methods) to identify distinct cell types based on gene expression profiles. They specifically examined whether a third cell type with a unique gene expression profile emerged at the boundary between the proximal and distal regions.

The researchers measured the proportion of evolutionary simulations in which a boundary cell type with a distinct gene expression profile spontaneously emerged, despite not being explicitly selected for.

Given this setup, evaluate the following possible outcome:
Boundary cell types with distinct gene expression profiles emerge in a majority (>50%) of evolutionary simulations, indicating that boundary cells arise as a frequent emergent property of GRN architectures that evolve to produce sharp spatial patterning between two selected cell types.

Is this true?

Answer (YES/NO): YES